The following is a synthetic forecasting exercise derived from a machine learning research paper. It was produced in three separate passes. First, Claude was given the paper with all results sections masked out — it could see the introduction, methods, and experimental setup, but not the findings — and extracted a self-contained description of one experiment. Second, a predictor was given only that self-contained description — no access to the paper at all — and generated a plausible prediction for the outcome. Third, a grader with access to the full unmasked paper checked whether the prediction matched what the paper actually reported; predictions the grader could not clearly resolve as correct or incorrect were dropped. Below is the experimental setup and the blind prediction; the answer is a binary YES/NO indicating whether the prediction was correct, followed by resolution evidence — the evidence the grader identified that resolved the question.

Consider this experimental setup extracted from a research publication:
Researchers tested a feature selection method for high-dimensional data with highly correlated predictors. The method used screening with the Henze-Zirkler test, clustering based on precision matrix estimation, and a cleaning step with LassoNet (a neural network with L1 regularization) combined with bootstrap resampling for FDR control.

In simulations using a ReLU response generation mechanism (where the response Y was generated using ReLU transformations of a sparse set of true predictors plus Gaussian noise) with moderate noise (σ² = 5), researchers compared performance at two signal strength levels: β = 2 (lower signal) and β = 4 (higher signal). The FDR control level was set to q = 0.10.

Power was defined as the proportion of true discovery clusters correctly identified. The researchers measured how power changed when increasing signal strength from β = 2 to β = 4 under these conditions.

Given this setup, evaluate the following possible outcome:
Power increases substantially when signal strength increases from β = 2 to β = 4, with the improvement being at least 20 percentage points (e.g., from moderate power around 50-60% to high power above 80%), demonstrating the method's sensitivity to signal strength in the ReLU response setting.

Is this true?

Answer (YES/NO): NO